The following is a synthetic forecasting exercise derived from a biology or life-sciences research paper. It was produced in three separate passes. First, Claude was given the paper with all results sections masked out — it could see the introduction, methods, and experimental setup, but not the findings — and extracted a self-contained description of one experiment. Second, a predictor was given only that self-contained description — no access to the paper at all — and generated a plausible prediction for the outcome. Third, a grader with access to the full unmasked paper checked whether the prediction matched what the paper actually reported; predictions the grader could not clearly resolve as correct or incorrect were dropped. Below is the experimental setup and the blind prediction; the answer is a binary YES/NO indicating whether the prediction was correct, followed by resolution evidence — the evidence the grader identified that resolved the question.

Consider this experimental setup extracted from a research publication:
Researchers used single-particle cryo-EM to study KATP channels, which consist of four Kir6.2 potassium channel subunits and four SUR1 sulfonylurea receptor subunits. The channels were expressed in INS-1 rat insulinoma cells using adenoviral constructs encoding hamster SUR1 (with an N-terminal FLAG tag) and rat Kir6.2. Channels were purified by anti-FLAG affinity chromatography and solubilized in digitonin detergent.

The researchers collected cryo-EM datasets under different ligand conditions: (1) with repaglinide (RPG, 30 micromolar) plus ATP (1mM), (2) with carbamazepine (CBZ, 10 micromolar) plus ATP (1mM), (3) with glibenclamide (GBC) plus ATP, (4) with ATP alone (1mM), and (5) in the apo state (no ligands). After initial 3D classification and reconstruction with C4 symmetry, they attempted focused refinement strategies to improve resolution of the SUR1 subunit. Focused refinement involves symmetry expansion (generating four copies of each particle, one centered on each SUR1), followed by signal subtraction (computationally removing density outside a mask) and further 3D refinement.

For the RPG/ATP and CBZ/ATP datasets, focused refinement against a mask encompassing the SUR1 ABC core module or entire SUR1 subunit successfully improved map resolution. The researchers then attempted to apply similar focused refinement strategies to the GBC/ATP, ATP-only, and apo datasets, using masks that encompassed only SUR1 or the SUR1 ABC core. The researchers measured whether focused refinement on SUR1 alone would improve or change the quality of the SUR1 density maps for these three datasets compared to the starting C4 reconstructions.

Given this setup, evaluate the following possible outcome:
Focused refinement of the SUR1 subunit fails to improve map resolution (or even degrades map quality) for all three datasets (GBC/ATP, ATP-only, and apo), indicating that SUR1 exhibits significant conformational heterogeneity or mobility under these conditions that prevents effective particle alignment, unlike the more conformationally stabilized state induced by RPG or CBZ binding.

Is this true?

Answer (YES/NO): YES